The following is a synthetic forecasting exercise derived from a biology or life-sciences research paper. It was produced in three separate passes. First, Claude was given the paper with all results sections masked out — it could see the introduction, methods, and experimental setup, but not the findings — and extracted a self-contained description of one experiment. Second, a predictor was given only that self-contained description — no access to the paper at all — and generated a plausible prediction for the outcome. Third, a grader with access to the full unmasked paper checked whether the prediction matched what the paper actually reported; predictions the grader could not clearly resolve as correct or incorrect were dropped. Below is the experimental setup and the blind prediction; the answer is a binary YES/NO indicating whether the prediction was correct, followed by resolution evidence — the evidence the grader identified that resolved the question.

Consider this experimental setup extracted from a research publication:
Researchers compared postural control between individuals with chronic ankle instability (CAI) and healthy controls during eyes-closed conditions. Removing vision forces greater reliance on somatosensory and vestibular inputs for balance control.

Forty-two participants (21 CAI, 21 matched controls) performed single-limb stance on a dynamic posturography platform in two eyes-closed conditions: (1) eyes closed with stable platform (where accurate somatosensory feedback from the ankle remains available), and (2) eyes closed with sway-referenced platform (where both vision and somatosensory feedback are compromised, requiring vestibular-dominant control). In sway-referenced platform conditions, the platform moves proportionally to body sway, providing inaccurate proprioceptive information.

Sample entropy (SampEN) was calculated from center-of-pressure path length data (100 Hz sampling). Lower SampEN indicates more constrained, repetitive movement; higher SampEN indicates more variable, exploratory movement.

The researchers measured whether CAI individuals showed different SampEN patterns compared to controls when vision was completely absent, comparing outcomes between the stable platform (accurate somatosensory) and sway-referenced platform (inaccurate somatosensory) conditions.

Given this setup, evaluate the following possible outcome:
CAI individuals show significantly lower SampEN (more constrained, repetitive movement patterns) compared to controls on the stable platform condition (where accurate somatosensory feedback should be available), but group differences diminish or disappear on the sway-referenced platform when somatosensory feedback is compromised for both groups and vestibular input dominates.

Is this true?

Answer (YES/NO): NO